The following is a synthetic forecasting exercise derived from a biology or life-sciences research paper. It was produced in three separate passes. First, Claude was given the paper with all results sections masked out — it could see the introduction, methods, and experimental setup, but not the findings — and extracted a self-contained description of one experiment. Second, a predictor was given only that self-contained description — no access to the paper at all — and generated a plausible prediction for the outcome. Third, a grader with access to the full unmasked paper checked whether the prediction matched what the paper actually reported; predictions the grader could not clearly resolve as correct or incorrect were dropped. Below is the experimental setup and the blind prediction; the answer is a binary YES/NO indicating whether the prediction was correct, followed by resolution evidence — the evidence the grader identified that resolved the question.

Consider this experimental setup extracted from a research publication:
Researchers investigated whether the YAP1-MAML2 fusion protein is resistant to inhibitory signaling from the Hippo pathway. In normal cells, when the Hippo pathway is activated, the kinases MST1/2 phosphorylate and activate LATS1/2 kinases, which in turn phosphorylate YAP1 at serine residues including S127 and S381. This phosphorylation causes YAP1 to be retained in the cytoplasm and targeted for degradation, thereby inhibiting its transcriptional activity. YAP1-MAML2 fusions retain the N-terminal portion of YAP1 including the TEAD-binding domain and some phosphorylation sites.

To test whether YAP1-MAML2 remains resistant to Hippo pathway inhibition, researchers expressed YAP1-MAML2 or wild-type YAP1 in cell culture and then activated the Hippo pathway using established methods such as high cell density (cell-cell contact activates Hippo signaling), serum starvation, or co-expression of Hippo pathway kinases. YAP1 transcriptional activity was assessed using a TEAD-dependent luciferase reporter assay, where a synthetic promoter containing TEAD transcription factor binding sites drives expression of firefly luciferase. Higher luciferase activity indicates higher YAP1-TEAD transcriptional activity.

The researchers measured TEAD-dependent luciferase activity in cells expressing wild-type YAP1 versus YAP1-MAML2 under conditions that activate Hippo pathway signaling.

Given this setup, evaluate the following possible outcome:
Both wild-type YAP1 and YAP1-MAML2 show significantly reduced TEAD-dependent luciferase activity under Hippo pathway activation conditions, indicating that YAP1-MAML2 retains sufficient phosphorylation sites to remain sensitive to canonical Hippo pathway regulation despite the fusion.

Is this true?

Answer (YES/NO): NO